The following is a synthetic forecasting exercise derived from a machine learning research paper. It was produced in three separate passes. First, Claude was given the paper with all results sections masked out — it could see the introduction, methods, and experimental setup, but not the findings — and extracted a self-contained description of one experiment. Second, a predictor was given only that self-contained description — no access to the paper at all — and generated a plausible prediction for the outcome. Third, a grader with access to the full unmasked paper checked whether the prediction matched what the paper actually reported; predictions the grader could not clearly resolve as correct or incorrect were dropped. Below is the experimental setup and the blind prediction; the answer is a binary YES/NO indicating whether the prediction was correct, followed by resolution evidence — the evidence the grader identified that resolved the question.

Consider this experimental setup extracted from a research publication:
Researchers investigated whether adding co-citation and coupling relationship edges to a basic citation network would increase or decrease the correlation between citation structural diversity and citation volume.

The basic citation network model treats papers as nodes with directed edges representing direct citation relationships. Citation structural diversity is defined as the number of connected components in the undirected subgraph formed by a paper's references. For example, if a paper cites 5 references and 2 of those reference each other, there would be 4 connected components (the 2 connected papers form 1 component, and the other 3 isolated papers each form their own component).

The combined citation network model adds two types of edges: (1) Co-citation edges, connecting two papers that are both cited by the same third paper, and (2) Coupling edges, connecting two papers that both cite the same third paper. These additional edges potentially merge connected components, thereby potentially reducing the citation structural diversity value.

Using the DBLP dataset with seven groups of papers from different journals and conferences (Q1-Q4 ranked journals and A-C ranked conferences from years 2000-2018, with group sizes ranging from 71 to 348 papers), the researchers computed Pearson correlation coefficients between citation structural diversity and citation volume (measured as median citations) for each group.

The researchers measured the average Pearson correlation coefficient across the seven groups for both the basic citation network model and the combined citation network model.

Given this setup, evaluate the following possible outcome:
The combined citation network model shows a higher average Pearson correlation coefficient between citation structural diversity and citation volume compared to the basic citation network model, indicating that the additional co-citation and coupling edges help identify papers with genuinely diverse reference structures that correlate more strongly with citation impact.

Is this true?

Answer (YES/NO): NO